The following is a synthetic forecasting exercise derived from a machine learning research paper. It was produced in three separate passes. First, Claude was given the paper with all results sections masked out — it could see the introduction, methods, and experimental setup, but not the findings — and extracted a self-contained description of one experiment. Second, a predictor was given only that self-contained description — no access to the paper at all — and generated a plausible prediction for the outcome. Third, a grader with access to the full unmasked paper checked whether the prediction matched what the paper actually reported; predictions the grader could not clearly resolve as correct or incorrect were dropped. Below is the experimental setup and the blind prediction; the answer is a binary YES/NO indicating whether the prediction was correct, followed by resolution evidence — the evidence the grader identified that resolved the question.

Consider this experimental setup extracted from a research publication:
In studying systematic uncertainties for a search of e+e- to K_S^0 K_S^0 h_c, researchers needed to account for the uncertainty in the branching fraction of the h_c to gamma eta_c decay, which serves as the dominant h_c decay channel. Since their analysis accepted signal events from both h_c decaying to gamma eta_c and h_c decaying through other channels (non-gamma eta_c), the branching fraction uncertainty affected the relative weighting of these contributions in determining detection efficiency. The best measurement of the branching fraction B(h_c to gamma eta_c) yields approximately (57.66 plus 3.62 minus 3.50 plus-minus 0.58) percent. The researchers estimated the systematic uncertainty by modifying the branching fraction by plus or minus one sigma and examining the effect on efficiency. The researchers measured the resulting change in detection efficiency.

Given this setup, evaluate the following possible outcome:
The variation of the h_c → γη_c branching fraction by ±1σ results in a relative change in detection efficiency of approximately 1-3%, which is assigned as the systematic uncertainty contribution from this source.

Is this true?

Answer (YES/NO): NO